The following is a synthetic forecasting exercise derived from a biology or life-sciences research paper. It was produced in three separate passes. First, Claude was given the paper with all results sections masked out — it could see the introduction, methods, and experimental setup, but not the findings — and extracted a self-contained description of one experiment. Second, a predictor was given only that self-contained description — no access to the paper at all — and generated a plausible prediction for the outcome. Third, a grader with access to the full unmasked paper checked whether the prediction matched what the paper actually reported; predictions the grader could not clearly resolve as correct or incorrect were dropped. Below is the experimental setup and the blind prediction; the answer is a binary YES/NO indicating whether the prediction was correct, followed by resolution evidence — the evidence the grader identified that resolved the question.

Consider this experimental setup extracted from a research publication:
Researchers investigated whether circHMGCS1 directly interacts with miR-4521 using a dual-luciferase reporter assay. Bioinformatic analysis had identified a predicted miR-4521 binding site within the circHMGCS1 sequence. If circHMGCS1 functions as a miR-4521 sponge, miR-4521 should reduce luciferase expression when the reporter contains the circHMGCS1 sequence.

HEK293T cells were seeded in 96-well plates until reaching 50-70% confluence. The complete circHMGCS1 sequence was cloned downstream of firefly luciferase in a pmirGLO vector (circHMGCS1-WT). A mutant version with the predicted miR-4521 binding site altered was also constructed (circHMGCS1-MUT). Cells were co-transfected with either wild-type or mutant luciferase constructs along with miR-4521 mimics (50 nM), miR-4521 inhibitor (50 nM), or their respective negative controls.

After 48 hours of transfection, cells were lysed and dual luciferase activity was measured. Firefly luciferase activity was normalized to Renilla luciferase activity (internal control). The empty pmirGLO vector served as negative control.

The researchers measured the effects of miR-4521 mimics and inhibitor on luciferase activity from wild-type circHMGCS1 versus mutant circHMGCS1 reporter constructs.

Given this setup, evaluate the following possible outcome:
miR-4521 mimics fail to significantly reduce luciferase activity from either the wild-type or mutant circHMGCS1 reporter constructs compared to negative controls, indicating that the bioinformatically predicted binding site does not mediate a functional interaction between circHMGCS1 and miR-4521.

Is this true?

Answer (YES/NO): NO